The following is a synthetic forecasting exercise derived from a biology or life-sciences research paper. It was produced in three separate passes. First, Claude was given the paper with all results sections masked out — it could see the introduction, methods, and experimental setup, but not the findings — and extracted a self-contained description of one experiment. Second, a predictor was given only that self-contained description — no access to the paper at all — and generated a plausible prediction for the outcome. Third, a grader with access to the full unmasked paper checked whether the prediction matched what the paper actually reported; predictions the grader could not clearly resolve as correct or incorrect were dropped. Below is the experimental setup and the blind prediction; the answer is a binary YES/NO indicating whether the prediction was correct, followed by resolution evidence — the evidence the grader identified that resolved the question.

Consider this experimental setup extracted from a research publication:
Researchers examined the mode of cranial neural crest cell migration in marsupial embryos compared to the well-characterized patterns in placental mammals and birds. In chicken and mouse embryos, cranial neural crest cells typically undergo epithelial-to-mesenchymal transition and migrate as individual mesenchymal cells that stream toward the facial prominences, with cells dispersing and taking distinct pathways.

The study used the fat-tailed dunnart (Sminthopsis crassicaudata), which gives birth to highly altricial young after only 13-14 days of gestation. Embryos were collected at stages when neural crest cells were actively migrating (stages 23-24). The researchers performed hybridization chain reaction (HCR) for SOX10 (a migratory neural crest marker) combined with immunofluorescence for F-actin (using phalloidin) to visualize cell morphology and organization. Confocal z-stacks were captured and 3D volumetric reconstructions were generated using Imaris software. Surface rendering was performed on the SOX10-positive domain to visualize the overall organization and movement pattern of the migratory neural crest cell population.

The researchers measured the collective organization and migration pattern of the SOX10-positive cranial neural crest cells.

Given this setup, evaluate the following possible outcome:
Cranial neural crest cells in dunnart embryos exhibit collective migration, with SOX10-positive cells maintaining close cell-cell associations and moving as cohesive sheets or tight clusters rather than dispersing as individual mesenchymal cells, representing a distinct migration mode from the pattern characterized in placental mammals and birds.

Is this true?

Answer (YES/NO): YES